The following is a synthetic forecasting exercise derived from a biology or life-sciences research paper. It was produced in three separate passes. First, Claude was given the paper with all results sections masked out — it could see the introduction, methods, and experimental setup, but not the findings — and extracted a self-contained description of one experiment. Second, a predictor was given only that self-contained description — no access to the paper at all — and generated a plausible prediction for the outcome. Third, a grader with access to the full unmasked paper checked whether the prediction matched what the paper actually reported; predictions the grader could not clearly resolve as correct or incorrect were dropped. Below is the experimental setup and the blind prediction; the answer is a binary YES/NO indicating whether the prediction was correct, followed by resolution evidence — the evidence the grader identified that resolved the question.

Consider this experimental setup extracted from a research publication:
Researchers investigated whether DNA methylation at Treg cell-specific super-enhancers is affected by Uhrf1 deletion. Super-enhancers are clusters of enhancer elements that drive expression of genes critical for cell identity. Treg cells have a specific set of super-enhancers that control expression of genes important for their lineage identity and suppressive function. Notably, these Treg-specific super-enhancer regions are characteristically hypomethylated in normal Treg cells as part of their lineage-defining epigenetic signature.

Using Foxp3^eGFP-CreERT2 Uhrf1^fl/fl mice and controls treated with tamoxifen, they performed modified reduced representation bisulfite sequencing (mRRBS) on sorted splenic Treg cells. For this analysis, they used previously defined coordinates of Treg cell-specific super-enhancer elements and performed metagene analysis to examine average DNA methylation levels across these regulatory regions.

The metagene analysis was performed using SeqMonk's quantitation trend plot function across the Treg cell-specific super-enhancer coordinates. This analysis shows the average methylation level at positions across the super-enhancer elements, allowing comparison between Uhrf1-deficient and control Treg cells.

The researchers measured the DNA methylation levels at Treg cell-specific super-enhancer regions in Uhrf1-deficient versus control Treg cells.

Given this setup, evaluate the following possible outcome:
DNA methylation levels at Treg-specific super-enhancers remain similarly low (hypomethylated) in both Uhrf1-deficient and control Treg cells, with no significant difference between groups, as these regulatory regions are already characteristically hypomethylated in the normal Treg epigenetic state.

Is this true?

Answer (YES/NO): YES